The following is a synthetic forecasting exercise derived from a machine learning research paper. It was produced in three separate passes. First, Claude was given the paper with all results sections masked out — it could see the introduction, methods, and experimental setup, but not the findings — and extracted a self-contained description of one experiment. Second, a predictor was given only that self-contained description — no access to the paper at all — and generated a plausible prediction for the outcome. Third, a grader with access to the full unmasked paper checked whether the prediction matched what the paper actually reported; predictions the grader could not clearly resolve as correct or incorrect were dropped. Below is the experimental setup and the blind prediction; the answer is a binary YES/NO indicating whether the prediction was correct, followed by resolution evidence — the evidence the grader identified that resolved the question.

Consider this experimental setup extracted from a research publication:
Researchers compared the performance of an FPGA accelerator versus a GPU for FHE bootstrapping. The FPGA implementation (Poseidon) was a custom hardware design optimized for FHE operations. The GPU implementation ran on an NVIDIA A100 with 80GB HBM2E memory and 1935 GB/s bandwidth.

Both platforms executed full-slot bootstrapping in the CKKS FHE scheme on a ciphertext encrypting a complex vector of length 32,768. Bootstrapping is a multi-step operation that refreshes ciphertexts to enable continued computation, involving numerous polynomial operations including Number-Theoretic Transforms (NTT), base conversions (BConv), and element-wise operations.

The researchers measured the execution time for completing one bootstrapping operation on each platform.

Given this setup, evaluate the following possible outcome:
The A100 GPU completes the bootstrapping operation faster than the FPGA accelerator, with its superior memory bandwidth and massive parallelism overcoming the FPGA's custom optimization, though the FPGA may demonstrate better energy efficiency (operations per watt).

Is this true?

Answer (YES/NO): YES